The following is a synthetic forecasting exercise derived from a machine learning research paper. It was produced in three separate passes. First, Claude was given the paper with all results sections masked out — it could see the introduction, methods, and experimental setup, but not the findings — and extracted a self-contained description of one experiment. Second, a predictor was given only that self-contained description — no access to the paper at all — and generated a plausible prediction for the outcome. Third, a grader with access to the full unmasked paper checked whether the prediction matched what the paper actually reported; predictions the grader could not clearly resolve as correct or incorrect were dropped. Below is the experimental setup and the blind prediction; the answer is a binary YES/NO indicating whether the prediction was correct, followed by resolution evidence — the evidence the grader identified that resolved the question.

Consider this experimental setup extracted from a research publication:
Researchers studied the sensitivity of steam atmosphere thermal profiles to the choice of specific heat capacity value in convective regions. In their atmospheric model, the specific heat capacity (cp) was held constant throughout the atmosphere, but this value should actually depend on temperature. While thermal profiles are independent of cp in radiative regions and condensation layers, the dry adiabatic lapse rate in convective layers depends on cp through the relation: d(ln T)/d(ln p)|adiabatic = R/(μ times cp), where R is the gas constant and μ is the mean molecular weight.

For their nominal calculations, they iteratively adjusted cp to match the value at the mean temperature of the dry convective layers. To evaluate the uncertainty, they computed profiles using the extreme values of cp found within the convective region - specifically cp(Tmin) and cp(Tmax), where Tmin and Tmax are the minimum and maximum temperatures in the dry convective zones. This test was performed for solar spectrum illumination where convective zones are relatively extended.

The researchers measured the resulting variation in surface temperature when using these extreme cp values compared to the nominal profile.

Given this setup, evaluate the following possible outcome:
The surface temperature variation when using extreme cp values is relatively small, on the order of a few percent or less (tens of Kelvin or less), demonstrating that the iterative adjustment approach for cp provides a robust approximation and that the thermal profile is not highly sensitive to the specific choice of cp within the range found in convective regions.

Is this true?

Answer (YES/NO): YES